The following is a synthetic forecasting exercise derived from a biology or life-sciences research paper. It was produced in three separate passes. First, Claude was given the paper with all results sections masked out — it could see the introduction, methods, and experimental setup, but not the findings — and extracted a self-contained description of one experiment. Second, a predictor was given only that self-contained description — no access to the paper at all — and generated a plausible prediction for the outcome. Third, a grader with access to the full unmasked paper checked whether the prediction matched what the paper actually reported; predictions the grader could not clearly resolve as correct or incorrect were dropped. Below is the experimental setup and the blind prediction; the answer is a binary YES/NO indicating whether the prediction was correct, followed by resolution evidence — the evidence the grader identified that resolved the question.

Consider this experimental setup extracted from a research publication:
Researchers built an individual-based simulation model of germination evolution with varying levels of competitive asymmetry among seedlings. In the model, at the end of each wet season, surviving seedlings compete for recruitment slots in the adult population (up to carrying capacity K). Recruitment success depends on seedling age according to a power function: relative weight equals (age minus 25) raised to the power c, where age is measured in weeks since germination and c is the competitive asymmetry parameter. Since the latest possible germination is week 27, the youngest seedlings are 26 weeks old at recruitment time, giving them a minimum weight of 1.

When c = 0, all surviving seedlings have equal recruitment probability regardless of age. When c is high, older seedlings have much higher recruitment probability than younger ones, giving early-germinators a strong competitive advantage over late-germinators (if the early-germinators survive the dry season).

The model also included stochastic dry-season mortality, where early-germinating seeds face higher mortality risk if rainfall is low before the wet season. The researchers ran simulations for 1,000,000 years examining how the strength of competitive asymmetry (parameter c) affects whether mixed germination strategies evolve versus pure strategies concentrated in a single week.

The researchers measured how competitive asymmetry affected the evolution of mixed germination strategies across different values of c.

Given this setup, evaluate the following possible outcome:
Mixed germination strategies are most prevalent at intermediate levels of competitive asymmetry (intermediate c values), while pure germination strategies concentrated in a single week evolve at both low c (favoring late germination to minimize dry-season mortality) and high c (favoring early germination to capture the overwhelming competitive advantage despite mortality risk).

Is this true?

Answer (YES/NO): YES